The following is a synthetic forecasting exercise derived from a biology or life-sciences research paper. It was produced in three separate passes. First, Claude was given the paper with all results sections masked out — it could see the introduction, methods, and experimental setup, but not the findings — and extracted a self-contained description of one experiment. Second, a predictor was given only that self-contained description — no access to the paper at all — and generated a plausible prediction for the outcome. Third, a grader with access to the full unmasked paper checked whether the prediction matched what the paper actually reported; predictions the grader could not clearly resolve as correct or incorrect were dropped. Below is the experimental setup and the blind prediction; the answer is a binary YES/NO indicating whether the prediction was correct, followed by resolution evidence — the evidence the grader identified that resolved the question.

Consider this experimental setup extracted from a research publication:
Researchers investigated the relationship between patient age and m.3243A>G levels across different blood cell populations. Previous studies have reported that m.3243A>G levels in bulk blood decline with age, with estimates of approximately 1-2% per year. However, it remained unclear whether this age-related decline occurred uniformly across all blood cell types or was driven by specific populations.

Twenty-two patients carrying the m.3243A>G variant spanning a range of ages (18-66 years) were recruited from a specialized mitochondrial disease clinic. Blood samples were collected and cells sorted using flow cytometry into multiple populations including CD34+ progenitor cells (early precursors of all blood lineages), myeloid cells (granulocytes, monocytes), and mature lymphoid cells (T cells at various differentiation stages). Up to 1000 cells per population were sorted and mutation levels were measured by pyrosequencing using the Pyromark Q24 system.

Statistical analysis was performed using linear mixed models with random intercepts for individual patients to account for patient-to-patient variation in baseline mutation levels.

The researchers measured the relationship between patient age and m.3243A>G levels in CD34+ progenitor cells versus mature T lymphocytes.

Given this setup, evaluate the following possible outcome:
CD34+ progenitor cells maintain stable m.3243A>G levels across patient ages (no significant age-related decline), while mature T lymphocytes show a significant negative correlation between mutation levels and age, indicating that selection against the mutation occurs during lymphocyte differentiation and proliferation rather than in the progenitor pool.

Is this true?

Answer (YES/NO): NO